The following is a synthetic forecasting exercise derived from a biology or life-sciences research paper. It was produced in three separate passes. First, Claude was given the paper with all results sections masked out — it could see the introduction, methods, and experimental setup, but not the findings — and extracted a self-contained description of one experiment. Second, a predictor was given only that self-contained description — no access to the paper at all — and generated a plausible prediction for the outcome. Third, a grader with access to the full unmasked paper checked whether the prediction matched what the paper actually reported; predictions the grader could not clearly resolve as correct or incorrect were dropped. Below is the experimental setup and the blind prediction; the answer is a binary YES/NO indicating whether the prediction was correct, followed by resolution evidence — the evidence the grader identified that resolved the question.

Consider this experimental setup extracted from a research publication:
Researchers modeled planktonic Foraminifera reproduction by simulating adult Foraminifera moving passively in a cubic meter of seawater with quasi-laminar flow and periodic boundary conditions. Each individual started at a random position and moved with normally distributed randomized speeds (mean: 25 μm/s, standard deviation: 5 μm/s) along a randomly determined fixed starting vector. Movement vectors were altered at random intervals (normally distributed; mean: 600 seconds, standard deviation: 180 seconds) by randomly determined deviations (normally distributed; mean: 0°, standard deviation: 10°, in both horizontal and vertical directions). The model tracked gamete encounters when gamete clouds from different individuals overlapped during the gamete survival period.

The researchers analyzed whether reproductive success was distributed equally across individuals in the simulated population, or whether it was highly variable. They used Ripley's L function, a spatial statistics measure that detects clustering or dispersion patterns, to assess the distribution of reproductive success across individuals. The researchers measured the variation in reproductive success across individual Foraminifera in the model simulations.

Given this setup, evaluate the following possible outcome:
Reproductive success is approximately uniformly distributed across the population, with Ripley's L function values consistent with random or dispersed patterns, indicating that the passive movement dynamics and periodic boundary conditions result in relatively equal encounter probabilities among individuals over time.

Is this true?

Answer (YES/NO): NO